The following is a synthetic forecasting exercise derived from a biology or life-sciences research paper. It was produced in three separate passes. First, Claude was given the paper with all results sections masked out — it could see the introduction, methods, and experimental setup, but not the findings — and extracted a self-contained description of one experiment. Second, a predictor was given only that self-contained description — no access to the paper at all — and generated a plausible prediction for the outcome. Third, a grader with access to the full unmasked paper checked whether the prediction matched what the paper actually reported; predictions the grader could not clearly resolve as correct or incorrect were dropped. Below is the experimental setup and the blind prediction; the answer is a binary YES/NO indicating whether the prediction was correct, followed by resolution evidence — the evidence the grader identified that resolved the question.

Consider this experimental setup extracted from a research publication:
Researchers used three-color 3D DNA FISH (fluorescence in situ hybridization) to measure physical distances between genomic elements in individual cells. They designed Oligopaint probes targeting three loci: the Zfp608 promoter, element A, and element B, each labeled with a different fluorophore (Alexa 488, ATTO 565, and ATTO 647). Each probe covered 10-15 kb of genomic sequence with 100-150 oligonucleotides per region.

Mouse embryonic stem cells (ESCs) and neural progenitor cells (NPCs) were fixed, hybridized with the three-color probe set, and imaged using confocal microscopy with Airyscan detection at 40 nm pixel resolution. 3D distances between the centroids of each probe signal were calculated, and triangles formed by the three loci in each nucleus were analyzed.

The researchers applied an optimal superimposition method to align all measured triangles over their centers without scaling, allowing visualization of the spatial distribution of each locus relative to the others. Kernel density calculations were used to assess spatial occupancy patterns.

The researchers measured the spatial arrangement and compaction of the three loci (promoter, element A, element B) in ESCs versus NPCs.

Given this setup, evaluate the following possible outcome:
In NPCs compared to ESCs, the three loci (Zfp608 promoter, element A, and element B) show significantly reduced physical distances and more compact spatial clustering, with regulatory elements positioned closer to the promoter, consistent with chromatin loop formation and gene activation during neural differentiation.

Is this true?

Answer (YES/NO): YES